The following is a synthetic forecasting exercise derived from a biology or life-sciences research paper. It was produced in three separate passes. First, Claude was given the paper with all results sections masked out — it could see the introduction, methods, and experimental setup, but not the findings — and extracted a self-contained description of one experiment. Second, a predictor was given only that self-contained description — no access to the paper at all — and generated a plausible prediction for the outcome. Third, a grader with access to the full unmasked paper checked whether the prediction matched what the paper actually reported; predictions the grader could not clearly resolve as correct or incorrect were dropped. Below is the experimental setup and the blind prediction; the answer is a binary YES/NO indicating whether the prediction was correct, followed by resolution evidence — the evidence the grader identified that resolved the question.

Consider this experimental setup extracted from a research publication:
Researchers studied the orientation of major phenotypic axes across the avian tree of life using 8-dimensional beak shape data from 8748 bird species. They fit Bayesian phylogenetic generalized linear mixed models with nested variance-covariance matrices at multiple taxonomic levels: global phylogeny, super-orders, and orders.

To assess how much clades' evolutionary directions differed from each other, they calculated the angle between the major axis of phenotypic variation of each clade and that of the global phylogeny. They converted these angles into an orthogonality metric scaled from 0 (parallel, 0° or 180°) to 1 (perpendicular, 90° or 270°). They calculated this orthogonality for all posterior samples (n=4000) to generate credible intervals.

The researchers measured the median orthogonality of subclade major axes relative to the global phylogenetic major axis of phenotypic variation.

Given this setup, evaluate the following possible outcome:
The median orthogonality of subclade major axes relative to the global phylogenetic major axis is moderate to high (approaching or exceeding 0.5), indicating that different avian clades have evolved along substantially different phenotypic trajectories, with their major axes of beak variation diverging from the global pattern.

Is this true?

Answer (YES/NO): YES